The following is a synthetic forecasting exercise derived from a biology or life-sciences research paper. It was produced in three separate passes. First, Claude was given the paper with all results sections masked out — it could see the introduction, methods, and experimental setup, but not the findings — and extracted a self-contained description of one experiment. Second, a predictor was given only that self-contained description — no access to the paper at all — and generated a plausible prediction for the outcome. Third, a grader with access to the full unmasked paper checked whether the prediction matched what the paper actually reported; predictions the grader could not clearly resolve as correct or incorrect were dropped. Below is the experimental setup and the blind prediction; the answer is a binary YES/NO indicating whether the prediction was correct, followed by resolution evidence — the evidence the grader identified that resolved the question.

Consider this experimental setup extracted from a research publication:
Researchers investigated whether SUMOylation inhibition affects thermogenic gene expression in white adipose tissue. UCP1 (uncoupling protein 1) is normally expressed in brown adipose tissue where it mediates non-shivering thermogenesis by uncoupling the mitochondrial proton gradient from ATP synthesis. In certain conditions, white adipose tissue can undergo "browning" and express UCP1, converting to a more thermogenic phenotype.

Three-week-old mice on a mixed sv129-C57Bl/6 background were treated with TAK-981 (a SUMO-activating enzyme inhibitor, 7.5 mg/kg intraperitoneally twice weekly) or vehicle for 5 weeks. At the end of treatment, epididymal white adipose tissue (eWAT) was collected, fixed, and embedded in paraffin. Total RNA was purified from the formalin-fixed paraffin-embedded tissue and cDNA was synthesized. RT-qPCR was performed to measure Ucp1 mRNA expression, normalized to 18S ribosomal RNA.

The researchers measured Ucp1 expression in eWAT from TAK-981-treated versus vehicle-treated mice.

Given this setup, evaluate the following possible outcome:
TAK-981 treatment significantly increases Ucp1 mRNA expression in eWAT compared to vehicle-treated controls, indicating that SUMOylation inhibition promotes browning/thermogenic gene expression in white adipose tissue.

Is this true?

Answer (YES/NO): NO